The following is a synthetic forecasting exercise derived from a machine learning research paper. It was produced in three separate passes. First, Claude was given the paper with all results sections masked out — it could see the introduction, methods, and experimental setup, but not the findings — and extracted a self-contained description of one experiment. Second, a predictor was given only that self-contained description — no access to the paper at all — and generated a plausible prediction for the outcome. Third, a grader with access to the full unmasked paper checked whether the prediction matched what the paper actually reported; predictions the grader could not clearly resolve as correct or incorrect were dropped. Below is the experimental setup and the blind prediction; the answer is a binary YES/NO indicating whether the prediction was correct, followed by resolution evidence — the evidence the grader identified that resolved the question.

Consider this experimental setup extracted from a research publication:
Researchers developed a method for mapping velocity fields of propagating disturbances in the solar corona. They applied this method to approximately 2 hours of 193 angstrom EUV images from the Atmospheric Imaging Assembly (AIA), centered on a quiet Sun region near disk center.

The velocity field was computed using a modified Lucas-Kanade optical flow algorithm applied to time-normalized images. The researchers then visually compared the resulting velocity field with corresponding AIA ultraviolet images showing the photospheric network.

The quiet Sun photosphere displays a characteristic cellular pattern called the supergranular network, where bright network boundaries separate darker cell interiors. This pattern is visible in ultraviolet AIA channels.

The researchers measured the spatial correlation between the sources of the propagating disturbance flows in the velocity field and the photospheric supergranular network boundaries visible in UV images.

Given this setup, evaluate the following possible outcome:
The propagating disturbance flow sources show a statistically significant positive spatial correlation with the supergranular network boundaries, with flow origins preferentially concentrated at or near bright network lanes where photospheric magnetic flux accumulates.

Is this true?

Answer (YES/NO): NO